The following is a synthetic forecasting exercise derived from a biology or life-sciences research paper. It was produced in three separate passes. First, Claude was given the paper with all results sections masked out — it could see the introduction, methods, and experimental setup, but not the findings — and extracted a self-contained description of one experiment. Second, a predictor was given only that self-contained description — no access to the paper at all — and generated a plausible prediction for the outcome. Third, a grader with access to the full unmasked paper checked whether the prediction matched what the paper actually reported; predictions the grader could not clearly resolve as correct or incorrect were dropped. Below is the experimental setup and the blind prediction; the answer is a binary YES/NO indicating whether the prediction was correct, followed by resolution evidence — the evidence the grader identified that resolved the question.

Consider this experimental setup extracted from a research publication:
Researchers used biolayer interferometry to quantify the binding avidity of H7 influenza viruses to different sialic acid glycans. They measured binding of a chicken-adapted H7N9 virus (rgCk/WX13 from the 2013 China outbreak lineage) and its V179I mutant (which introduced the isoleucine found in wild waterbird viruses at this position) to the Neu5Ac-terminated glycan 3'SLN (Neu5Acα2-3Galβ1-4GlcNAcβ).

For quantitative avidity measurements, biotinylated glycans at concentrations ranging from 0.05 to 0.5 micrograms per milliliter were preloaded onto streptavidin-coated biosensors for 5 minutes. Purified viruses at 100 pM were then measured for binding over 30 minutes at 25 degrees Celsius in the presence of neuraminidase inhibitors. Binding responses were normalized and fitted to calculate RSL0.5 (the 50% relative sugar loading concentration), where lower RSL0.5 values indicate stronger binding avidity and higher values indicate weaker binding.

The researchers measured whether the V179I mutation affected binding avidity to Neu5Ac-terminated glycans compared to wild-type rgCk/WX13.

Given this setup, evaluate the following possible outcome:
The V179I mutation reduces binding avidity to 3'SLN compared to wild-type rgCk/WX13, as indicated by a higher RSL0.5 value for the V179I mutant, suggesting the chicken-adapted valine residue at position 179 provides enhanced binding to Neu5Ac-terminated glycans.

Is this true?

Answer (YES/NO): NO